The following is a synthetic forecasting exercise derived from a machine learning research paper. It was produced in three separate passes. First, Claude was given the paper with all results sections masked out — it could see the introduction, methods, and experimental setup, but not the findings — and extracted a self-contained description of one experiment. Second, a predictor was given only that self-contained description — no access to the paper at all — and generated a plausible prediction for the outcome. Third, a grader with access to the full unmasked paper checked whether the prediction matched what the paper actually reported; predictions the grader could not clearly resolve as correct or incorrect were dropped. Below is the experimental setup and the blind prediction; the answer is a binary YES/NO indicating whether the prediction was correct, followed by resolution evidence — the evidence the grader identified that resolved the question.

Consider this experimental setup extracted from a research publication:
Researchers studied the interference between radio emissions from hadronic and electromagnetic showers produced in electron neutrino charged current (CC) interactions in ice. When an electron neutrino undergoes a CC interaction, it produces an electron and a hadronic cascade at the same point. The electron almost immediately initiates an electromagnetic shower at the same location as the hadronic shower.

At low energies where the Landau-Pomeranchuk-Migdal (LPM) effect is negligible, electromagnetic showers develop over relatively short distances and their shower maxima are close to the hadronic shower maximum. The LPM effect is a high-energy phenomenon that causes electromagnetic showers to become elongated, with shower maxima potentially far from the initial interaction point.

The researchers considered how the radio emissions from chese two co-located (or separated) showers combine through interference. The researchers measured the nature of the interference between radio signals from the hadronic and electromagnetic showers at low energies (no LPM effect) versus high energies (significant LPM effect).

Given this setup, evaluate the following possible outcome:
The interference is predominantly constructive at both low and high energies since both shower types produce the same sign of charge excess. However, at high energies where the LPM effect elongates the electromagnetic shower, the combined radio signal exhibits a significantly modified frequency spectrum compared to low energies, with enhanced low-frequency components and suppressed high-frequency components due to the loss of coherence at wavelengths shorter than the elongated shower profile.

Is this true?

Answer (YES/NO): NO